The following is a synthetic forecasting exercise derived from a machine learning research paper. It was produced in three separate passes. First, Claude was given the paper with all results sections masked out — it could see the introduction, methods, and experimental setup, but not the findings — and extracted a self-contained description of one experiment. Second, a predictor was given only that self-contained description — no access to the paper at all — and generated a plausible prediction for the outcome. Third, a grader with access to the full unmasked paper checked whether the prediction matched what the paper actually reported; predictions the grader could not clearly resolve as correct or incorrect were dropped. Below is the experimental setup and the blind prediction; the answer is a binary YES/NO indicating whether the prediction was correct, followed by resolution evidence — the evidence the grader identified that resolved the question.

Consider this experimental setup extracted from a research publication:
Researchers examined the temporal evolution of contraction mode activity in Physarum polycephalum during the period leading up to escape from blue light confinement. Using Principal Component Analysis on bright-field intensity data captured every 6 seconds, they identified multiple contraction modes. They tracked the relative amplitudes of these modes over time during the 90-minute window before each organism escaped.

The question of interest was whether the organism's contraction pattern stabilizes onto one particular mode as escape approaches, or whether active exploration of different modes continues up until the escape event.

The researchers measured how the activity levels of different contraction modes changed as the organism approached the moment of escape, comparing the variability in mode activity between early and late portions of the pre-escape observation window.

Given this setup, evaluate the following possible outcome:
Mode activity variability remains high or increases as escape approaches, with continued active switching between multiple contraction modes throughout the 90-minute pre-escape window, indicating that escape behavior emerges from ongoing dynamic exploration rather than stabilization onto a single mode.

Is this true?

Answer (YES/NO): NO